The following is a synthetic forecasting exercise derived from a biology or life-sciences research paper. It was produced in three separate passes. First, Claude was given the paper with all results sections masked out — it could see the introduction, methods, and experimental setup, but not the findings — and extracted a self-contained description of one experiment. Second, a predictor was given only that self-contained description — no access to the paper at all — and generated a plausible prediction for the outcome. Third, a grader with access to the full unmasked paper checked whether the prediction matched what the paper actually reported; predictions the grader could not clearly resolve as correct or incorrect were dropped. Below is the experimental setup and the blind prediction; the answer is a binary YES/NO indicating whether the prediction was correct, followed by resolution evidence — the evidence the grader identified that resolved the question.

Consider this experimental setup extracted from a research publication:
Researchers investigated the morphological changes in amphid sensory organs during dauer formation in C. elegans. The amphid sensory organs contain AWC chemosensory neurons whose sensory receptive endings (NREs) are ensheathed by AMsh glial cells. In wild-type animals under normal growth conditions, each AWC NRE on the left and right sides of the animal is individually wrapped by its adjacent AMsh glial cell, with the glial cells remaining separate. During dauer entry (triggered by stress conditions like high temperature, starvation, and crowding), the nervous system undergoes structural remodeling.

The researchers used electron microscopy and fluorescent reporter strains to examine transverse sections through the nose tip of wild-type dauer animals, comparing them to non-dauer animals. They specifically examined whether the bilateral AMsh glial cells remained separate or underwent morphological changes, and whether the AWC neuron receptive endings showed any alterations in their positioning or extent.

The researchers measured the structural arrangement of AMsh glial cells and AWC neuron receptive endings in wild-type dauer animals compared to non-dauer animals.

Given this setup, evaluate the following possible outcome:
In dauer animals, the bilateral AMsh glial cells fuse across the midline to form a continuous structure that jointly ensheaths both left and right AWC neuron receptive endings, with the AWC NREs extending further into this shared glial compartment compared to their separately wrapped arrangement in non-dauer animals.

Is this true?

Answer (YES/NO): YES